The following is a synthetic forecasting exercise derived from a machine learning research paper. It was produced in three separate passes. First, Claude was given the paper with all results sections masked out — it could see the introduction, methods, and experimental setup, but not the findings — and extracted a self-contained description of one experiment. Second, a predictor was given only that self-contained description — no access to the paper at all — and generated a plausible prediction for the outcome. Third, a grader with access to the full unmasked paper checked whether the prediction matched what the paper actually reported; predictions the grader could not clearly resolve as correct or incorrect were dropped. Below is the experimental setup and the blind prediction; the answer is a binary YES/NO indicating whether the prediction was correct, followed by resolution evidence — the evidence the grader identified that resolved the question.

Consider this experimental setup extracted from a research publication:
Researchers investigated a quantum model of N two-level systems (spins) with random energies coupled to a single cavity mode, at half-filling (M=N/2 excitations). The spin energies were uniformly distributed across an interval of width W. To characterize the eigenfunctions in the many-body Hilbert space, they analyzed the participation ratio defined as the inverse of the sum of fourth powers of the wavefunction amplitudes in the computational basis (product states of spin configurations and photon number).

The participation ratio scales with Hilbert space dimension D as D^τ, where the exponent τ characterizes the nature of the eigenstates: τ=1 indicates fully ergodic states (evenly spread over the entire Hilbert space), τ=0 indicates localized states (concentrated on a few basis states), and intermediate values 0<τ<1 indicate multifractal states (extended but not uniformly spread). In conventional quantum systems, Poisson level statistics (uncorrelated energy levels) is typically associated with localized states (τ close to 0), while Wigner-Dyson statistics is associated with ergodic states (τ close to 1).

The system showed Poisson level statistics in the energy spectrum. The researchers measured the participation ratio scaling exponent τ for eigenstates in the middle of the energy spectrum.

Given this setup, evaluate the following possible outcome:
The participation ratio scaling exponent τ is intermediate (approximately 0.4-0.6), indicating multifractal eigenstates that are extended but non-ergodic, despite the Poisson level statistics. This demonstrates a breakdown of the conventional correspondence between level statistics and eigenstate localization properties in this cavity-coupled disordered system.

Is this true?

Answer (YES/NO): YES